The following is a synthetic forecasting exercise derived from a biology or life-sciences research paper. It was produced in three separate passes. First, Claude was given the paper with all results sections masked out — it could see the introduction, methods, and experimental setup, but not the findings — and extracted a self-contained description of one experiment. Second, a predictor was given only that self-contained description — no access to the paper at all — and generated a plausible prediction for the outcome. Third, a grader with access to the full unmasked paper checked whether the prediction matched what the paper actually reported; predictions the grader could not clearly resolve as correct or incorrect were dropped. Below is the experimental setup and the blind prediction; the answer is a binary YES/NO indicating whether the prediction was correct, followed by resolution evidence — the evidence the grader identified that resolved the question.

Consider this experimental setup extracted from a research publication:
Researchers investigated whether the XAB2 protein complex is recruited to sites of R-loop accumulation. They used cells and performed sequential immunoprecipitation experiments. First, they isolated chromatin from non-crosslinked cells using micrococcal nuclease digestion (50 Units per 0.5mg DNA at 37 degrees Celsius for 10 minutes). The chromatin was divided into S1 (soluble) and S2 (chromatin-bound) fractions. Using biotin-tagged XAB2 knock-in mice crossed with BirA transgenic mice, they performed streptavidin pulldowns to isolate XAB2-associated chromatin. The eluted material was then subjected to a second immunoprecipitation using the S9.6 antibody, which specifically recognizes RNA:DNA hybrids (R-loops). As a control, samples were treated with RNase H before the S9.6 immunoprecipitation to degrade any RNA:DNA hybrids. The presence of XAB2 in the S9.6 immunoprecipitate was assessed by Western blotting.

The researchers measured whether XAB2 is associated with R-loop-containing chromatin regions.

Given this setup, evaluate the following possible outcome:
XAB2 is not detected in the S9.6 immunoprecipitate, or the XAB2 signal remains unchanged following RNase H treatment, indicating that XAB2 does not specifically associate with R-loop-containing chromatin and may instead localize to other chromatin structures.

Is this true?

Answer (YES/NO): NO